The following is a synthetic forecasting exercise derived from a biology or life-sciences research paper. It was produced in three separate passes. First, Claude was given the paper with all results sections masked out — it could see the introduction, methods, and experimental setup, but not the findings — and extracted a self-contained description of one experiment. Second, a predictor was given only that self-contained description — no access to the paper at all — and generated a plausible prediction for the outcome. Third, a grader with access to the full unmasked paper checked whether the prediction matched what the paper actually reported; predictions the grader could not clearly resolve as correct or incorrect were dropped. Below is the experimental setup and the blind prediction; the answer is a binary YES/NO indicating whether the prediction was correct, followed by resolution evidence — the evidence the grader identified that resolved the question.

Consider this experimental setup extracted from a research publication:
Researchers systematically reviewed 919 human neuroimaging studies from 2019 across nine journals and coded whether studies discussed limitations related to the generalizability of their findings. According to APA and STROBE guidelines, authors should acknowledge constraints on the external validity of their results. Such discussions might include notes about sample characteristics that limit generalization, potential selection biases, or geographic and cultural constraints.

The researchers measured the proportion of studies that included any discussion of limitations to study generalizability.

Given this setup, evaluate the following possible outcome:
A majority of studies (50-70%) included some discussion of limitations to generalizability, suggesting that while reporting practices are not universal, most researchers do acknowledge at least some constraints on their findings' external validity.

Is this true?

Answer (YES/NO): NO